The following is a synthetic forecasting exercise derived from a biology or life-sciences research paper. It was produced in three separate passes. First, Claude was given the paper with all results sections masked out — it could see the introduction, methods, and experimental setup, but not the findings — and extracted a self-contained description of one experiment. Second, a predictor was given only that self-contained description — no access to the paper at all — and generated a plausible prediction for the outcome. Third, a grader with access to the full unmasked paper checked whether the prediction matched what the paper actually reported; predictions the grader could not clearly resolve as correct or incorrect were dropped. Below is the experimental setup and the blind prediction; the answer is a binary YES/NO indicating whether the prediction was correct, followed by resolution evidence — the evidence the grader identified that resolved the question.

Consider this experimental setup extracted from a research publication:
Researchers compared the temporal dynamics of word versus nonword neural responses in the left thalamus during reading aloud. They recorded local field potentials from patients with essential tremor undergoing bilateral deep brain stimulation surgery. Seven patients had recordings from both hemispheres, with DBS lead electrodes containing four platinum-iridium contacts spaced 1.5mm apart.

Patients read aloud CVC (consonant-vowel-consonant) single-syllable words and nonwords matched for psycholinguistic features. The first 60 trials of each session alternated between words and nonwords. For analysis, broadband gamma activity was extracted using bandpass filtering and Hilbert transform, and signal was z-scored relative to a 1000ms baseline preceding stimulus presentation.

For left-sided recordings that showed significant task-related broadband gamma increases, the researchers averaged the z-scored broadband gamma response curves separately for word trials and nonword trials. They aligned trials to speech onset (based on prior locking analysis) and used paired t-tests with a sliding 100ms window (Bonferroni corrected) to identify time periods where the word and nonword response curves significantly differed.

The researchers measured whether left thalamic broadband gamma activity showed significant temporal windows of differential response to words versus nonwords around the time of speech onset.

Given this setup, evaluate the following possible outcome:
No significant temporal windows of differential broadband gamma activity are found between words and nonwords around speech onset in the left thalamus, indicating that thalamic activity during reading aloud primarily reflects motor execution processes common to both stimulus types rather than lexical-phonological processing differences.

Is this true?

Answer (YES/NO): NO